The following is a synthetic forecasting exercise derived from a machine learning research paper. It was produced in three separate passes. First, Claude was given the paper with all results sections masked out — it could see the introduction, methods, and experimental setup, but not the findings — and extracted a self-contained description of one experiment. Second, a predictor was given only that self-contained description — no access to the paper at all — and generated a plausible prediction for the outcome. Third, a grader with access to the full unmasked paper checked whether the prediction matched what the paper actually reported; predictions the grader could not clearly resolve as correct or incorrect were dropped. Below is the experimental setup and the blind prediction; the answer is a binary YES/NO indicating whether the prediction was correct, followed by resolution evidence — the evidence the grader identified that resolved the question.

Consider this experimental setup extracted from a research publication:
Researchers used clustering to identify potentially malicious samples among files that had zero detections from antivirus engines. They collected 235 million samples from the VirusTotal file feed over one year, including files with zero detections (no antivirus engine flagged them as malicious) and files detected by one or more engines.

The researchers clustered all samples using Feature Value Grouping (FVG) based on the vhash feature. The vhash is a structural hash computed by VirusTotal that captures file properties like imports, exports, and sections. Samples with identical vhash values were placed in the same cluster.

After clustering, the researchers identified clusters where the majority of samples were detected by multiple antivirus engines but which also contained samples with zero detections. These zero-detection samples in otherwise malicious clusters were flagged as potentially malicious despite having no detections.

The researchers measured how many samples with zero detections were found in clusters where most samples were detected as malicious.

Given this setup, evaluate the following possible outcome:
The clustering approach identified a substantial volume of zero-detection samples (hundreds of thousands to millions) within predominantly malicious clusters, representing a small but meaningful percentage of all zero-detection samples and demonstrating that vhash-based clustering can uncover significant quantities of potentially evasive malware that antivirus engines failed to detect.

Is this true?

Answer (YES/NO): NO